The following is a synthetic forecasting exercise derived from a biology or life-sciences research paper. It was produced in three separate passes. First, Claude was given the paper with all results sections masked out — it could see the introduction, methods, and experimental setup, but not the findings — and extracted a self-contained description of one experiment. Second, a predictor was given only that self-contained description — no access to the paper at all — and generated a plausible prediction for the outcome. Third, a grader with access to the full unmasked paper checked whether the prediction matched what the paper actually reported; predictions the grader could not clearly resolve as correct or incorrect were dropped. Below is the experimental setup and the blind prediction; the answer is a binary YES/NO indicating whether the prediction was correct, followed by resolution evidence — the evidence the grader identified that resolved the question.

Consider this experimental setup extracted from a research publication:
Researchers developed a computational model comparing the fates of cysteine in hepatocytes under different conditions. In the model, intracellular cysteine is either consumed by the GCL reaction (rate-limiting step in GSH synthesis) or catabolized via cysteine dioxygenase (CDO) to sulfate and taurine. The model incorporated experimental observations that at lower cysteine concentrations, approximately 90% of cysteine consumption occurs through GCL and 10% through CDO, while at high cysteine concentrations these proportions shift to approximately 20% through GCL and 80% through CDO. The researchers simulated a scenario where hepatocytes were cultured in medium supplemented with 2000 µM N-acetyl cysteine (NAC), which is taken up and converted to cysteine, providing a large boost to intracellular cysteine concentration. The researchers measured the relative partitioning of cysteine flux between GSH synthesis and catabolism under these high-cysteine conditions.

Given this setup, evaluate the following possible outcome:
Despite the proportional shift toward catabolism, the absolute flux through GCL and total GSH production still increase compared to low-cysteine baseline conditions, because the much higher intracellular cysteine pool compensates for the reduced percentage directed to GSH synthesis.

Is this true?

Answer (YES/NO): YES